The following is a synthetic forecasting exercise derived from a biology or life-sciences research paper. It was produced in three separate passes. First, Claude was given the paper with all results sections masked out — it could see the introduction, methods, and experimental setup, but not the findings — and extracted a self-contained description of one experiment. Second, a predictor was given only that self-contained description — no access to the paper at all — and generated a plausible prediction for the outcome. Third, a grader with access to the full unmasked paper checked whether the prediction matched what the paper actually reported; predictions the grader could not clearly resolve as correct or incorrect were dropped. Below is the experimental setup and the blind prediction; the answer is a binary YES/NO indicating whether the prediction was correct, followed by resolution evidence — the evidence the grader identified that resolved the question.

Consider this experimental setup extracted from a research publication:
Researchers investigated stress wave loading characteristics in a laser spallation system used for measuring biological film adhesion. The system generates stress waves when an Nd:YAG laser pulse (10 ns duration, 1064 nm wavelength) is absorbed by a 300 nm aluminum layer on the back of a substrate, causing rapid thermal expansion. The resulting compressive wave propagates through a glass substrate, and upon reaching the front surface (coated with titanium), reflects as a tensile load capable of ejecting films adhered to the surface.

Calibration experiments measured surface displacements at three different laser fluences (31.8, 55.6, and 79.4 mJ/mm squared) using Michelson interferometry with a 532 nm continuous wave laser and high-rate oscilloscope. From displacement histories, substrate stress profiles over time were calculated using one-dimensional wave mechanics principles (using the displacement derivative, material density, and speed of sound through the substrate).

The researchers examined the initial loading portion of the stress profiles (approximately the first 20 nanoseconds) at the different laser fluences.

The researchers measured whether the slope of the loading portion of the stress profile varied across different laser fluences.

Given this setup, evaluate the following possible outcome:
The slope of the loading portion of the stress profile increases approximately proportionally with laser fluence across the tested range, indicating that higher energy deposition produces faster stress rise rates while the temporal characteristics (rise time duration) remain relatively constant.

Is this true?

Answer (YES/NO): NO